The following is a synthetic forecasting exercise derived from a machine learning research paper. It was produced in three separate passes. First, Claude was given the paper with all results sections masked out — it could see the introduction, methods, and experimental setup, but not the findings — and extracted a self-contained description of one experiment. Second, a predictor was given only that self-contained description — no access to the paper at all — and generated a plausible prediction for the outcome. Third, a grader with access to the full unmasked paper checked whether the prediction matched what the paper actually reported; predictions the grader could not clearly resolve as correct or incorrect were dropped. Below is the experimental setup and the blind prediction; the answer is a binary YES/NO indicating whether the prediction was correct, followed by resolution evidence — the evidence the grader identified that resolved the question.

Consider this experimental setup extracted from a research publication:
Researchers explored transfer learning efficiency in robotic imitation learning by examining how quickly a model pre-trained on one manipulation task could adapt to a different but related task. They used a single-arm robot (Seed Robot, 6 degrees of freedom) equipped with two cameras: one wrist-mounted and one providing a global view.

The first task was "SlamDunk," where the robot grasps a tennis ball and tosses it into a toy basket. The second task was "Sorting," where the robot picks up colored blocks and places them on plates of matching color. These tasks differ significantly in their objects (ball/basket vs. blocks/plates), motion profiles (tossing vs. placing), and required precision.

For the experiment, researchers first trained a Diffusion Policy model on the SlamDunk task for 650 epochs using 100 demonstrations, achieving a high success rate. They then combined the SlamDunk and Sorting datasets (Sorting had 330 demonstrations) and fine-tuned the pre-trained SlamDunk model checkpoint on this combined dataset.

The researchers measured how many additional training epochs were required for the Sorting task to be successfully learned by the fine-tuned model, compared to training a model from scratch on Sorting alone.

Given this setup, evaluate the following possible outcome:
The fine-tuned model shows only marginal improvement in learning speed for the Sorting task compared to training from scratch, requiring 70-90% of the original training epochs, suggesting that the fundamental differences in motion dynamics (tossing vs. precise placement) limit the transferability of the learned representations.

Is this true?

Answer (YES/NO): NO